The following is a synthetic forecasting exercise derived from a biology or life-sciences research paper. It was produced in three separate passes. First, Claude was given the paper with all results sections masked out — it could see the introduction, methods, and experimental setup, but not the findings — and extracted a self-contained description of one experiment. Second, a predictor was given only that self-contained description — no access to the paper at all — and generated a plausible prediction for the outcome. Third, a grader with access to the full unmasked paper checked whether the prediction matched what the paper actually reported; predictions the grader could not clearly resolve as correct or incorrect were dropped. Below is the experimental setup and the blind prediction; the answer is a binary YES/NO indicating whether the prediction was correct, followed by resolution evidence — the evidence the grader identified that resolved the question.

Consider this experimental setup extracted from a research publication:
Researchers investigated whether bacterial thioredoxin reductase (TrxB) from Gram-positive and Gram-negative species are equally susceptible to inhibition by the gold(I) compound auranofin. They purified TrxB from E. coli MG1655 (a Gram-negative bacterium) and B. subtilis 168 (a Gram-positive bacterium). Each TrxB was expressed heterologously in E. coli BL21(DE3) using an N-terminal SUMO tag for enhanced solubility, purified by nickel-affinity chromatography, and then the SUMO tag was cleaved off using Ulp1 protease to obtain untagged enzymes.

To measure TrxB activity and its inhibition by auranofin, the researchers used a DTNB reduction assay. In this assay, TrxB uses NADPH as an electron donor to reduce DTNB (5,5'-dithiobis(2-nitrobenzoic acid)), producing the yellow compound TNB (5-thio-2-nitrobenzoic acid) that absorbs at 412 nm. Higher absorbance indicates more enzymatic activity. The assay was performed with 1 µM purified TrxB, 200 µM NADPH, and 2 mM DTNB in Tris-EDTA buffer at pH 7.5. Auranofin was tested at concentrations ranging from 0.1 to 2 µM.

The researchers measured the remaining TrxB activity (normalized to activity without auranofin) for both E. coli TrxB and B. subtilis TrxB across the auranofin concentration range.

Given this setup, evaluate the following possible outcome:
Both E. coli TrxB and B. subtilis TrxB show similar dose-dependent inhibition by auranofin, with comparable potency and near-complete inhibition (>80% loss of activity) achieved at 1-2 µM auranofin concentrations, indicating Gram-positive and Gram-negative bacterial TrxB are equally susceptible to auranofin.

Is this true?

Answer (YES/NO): YES